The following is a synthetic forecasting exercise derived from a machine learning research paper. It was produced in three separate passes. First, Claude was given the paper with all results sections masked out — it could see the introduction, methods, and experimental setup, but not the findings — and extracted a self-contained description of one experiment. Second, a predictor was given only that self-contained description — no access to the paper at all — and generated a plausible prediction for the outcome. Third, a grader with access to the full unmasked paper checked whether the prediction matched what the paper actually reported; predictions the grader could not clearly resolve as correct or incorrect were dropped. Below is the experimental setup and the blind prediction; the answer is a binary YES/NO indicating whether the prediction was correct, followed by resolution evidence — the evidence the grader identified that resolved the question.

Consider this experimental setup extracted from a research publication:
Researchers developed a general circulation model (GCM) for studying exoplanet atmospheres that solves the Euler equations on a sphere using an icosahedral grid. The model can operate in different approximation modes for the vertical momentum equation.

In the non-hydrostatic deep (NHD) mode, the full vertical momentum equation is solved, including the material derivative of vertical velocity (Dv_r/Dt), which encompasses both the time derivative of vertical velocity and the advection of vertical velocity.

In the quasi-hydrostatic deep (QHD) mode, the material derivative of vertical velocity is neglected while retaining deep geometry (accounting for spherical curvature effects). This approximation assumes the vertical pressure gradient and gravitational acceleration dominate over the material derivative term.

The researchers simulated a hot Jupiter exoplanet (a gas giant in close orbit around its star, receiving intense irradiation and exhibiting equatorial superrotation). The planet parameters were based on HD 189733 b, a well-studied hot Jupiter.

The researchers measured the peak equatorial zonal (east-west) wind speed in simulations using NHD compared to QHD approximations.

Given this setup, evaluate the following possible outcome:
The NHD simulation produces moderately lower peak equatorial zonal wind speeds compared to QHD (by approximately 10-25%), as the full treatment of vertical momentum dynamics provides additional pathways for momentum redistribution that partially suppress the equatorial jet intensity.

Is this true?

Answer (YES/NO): NO